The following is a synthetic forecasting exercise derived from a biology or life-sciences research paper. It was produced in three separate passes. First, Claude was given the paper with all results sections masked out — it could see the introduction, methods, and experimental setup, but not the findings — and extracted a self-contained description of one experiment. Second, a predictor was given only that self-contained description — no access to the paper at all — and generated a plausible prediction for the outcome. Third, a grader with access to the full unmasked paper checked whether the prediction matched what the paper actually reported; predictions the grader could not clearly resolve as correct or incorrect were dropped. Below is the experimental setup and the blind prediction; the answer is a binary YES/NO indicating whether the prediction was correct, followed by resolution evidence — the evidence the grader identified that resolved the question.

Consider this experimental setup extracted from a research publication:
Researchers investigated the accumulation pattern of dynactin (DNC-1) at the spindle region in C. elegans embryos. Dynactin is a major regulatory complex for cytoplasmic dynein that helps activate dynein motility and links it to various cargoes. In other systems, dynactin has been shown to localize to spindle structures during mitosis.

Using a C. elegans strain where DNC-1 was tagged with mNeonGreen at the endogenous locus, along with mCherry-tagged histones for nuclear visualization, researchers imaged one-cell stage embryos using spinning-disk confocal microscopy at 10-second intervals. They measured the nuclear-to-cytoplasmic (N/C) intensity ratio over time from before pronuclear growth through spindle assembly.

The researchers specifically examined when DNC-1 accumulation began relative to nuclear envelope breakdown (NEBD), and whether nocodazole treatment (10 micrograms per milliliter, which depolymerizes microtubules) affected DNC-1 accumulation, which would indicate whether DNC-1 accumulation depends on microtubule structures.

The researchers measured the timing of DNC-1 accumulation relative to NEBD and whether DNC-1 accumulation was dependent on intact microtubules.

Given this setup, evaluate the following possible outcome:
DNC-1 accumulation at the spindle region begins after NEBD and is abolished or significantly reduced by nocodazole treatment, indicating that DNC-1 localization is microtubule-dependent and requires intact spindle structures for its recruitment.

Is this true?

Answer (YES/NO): NO